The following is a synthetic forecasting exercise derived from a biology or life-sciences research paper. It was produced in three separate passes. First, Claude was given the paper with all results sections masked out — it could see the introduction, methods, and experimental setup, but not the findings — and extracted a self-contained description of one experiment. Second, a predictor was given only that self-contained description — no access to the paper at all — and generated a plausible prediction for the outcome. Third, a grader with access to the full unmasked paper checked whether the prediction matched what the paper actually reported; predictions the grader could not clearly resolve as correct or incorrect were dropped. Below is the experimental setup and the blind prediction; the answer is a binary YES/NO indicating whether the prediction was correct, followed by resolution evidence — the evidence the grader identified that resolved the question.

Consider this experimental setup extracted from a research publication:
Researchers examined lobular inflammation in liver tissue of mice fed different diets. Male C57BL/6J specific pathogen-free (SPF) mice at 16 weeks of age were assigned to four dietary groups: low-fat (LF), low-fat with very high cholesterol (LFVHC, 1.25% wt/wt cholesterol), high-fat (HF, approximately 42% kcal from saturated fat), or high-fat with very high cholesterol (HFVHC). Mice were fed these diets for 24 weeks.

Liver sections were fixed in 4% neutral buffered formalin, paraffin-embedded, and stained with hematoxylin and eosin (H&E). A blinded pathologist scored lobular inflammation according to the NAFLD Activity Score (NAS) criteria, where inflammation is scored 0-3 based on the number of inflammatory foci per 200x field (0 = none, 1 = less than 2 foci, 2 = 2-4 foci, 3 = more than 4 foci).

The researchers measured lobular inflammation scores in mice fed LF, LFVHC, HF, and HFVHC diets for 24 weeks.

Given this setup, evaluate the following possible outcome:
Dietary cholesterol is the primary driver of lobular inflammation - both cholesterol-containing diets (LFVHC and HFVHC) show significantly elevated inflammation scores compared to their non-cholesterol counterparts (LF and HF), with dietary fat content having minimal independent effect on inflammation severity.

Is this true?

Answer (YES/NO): NO